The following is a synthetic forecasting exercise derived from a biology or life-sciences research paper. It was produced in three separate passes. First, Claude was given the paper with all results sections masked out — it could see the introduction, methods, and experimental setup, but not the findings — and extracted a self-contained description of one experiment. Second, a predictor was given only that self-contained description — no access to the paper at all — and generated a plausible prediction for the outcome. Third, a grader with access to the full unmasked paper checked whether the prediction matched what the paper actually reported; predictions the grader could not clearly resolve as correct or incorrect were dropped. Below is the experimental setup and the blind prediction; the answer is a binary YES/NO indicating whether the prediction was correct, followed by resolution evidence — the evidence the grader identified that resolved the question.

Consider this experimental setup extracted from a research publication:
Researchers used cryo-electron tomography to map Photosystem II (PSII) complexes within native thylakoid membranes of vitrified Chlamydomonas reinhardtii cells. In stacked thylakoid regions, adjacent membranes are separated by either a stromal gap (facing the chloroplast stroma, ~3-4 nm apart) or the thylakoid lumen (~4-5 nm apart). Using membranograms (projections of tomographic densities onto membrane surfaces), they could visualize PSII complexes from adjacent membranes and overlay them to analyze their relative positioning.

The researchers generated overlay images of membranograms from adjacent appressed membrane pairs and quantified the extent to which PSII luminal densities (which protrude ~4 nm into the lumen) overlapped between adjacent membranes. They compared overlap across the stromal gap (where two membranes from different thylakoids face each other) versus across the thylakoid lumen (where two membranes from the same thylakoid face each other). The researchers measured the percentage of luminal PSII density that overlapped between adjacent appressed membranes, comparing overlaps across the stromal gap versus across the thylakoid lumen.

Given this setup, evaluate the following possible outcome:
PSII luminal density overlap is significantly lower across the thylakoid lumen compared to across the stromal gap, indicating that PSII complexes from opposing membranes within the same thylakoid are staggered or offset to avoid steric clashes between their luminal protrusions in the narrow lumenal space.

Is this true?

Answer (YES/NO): NO